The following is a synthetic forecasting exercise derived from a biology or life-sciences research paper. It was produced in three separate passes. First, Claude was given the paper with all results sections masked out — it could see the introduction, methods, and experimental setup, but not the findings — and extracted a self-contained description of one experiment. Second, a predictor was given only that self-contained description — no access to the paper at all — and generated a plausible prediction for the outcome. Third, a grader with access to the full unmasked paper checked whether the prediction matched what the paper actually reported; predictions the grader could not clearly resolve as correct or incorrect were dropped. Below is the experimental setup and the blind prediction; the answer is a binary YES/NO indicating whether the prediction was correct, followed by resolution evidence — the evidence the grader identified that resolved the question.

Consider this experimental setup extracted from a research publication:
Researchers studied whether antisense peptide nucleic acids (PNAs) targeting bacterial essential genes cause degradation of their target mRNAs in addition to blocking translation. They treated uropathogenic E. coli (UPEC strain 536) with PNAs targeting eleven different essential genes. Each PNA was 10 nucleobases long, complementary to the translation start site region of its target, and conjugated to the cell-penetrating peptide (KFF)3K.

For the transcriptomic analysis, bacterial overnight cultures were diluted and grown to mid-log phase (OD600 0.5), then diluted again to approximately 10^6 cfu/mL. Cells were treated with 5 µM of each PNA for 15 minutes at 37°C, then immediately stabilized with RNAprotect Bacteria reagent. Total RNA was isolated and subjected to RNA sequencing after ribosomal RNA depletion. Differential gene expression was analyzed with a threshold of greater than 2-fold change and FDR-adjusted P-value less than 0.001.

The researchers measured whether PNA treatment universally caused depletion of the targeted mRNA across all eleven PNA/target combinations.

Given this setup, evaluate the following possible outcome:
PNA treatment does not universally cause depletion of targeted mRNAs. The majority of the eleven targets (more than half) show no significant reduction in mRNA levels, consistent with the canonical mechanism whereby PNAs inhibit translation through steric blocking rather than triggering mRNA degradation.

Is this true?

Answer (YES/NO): YES